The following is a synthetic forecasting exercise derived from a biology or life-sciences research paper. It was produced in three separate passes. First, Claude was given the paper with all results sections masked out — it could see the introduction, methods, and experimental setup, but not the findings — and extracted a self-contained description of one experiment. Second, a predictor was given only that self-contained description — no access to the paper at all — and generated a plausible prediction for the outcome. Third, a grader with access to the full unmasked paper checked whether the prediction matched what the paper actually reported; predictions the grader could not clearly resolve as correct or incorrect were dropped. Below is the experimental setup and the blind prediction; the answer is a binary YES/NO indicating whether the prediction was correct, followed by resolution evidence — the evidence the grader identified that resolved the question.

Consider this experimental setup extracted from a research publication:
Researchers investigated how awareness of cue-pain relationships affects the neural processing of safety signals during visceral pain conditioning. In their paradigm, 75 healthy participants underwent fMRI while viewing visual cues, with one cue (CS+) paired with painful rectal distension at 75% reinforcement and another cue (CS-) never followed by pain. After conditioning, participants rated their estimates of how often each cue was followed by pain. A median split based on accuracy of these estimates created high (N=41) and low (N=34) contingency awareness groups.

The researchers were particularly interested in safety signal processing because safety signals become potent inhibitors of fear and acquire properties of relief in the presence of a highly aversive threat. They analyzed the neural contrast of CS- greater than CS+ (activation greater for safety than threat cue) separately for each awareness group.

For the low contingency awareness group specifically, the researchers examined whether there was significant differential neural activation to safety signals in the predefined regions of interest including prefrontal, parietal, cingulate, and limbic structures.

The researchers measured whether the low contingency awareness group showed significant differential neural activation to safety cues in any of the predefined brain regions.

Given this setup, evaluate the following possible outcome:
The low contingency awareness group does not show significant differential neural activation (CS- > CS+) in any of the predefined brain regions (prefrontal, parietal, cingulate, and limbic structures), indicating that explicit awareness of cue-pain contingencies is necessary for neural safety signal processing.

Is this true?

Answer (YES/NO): NO